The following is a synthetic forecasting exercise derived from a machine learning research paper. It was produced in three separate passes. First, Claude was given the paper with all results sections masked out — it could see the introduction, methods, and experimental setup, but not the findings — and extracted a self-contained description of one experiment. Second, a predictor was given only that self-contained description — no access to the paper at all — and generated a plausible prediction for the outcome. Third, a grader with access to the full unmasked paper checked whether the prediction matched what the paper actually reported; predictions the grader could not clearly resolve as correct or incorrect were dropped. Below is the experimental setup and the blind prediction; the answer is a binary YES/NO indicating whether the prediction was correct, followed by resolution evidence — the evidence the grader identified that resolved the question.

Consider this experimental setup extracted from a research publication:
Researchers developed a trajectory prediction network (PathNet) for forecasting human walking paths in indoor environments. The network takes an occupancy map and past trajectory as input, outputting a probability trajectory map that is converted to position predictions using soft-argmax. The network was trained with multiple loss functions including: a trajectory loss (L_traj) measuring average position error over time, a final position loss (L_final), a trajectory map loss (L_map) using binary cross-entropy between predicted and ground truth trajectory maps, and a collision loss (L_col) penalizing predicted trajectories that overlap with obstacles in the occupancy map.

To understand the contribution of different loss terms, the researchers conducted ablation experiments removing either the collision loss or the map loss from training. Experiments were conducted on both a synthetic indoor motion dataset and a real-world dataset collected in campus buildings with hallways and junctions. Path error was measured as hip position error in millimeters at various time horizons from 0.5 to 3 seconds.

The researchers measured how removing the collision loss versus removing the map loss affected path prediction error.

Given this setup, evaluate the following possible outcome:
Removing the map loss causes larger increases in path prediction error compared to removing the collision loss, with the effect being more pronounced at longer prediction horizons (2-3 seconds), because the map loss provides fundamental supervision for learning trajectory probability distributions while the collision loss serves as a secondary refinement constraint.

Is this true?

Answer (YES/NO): NO